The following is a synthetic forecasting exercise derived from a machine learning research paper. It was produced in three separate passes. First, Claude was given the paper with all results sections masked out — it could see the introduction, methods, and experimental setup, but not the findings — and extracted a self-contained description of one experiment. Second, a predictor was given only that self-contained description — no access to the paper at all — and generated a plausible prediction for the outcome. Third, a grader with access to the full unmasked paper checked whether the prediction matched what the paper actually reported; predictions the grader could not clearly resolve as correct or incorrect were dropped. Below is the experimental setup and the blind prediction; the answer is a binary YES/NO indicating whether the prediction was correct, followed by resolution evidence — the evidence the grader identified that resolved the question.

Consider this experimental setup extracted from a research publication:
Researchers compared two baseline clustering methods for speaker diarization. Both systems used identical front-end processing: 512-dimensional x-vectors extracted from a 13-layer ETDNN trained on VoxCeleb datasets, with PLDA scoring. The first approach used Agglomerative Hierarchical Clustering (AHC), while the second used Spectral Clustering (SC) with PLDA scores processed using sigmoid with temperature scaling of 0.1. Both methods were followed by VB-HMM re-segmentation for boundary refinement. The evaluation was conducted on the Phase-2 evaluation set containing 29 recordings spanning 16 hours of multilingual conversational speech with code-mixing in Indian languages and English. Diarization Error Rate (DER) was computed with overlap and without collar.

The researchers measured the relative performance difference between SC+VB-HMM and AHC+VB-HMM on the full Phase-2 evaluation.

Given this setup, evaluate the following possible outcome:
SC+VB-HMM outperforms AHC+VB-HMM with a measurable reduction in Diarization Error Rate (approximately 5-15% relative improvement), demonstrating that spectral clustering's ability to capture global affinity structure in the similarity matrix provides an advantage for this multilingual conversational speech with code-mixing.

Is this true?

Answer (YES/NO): YES